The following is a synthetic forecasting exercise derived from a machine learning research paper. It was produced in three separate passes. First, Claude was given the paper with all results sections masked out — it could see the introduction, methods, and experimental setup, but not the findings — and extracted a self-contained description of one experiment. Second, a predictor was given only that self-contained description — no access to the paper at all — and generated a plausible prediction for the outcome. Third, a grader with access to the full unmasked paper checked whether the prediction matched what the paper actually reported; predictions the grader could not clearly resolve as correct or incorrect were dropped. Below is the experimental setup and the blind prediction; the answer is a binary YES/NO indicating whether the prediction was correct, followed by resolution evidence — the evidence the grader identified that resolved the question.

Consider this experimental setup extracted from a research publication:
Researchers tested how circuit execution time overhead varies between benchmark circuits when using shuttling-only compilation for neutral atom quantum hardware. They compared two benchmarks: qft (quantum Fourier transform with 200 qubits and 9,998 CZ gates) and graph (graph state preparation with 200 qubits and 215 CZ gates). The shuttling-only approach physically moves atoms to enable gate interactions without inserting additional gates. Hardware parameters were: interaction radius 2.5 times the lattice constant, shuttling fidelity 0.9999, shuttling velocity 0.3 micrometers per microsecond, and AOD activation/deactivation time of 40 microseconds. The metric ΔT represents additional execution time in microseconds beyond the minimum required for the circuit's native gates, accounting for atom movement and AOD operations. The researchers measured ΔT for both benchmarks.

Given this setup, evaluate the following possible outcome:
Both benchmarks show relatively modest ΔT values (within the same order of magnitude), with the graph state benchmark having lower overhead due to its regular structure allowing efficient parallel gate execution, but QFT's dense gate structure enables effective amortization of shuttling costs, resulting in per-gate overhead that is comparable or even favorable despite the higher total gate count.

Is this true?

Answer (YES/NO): NO